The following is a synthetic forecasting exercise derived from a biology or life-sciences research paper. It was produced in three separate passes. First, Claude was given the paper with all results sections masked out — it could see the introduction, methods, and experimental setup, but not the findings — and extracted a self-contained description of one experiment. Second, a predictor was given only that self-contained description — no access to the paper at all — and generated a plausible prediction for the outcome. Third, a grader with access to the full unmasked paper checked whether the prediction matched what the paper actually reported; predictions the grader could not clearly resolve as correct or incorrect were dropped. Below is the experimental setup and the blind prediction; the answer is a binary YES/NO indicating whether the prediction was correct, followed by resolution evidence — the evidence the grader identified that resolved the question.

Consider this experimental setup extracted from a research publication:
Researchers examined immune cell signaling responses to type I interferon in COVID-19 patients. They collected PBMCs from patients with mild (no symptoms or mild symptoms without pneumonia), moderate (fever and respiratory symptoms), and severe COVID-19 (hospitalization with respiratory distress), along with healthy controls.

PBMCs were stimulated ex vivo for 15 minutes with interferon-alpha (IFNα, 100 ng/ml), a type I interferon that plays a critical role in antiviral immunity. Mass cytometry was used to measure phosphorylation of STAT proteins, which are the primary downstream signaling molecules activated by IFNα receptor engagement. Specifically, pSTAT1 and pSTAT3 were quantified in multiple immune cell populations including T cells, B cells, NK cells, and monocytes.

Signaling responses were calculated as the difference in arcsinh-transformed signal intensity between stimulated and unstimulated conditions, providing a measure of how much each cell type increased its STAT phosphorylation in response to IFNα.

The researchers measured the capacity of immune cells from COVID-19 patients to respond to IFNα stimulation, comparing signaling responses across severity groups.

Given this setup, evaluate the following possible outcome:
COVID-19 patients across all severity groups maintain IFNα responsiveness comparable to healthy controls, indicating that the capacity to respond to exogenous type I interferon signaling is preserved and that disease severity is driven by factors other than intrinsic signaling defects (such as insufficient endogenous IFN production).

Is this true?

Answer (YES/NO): NO